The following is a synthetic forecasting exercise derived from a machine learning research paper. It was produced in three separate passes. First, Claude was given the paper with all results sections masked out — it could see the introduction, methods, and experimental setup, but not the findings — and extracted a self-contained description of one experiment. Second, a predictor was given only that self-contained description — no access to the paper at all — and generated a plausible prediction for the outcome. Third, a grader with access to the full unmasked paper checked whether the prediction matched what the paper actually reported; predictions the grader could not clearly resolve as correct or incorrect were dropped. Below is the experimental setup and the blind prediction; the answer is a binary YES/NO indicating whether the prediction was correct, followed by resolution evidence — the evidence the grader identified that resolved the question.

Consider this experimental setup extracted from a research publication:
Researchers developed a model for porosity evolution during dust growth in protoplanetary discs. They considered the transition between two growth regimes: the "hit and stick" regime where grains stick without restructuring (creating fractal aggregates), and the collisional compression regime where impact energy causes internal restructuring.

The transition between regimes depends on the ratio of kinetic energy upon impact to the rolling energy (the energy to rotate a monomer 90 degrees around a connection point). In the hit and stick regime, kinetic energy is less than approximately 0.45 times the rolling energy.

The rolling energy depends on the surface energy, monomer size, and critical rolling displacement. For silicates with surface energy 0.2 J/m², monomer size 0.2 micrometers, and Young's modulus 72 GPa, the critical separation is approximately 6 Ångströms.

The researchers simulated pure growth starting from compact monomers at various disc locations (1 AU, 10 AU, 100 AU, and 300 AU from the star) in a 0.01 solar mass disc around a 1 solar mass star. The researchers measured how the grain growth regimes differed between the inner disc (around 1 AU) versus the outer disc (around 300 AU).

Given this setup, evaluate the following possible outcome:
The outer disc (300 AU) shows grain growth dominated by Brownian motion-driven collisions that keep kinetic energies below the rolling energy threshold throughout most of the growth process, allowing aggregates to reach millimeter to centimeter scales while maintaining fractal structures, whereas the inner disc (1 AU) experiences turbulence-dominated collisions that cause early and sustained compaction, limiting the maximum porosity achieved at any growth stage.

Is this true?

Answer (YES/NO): NO